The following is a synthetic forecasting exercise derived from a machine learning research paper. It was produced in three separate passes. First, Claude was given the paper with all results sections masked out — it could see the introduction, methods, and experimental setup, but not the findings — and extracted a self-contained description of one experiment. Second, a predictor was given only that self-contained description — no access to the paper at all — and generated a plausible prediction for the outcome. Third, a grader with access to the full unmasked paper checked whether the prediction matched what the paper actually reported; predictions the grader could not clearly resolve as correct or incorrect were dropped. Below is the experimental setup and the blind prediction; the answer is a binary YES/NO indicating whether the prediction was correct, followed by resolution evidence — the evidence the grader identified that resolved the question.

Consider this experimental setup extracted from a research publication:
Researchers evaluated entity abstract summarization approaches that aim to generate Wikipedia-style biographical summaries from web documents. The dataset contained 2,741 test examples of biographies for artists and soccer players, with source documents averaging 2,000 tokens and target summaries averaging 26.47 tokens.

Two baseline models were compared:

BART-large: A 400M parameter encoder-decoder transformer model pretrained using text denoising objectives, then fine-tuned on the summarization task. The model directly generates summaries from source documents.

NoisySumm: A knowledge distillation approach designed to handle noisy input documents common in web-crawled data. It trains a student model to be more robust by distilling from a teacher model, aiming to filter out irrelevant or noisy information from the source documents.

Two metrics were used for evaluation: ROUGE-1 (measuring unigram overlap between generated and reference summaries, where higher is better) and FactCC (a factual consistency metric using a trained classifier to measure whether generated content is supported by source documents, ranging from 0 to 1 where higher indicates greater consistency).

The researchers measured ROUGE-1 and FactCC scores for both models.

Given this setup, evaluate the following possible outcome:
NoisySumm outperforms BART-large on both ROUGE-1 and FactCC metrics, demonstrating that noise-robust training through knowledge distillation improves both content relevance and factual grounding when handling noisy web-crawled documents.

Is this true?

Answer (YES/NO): NO